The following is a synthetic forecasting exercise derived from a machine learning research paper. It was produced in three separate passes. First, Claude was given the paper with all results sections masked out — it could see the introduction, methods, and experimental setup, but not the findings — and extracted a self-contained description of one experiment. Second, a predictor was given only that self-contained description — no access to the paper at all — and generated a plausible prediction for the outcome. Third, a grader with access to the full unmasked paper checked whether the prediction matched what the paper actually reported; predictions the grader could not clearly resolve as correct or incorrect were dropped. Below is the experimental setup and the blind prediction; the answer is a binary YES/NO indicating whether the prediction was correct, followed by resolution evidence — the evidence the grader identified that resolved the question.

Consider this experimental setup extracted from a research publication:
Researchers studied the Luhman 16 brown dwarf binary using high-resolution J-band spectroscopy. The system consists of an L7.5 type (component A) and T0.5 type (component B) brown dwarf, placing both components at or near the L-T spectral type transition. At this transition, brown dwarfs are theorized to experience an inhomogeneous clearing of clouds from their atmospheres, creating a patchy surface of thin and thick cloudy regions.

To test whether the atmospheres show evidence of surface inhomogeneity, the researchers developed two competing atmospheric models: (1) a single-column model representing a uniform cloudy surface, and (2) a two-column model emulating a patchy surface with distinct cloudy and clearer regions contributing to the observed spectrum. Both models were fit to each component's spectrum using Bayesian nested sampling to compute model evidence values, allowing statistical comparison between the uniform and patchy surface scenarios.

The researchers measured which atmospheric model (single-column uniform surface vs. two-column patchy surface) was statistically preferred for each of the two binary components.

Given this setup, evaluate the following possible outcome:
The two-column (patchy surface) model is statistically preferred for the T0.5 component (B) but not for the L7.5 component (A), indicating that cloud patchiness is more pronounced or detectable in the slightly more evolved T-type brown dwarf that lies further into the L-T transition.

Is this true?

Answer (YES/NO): NO